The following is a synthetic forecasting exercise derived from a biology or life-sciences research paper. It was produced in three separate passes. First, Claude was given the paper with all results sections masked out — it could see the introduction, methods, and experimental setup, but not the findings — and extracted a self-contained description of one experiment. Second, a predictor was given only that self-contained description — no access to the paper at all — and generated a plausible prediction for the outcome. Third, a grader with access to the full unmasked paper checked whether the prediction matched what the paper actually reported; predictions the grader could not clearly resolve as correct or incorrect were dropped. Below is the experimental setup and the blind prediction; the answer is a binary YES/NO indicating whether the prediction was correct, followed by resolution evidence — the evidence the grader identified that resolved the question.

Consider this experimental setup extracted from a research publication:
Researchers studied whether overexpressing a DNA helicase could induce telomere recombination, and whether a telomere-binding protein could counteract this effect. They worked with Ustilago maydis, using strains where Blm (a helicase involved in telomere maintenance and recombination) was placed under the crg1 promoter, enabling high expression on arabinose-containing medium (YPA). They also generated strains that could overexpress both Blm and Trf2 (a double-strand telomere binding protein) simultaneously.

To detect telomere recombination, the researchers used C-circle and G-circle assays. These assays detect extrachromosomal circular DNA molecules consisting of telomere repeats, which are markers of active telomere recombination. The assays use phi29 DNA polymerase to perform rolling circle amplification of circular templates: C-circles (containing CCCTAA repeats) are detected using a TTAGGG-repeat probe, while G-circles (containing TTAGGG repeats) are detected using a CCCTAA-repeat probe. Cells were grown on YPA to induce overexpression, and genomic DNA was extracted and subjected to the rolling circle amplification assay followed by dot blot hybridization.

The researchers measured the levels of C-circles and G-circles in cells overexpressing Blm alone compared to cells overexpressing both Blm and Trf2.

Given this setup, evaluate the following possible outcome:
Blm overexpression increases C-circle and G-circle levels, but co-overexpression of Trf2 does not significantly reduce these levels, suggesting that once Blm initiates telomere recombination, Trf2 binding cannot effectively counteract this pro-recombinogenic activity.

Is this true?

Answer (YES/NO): NO